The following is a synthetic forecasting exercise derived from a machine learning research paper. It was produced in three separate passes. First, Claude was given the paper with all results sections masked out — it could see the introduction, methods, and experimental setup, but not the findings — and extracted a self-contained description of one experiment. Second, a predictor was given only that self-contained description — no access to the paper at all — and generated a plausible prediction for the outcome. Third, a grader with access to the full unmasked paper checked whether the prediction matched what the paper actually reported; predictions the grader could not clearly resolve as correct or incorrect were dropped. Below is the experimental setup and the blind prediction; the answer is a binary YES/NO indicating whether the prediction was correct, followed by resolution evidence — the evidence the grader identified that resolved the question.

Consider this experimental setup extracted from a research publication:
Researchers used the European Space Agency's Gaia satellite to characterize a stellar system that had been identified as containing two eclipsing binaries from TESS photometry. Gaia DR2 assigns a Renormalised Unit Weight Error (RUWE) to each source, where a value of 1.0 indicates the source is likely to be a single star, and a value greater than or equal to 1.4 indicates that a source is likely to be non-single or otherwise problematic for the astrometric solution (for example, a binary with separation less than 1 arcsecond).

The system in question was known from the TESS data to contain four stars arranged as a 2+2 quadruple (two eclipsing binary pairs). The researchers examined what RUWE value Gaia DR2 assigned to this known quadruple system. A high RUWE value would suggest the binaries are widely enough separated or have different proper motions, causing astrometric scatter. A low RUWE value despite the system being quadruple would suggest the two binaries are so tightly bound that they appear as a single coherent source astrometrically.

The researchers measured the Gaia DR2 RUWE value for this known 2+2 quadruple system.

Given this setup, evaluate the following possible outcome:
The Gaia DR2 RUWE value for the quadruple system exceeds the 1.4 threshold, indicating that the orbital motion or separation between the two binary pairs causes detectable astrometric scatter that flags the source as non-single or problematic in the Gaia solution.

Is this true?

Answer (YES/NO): NO